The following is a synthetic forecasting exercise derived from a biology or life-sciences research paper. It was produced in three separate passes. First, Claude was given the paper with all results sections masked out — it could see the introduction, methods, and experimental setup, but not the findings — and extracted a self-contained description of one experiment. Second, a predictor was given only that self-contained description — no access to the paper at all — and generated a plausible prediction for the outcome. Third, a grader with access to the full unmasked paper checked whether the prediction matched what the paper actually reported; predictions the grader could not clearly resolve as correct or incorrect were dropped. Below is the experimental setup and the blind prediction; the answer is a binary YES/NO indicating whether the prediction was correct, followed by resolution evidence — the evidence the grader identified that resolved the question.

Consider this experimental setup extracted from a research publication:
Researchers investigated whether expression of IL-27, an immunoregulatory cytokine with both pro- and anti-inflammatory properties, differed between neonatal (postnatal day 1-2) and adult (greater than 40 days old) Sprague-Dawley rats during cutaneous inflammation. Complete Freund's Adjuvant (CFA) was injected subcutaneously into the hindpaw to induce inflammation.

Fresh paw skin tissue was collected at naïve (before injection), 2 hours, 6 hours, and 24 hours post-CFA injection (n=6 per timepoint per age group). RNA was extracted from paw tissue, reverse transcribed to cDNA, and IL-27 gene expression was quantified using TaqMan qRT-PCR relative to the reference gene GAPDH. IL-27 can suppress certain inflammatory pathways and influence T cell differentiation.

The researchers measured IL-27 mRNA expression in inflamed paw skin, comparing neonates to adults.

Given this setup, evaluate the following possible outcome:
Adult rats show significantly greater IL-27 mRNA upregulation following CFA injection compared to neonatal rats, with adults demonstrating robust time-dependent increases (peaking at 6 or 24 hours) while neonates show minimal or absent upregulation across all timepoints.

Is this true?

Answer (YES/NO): NO